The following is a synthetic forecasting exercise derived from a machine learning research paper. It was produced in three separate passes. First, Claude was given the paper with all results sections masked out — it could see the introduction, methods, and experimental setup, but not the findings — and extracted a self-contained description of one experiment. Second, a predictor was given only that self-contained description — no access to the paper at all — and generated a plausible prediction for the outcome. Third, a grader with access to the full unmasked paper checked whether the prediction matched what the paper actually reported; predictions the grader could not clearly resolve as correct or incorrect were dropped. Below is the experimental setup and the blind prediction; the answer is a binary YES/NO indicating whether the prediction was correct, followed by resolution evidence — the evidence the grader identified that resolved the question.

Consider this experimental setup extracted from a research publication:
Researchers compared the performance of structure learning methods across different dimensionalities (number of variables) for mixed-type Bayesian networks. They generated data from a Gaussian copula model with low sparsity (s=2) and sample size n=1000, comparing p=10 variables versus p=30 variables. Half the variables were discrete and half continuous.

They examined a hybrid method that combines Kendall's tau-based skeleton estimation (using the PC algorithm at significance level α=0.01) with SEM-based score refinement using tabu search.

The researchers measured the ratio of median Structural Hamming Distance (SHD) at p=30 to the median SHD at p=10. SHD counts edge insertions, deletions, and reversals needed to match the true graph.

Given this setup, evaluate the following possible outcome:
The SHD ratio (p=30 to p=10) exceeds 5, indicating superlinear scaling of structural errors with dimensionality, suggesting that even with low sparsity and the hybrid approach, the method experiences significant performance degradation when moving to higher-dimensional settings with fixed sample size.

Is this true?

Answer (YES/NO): NO